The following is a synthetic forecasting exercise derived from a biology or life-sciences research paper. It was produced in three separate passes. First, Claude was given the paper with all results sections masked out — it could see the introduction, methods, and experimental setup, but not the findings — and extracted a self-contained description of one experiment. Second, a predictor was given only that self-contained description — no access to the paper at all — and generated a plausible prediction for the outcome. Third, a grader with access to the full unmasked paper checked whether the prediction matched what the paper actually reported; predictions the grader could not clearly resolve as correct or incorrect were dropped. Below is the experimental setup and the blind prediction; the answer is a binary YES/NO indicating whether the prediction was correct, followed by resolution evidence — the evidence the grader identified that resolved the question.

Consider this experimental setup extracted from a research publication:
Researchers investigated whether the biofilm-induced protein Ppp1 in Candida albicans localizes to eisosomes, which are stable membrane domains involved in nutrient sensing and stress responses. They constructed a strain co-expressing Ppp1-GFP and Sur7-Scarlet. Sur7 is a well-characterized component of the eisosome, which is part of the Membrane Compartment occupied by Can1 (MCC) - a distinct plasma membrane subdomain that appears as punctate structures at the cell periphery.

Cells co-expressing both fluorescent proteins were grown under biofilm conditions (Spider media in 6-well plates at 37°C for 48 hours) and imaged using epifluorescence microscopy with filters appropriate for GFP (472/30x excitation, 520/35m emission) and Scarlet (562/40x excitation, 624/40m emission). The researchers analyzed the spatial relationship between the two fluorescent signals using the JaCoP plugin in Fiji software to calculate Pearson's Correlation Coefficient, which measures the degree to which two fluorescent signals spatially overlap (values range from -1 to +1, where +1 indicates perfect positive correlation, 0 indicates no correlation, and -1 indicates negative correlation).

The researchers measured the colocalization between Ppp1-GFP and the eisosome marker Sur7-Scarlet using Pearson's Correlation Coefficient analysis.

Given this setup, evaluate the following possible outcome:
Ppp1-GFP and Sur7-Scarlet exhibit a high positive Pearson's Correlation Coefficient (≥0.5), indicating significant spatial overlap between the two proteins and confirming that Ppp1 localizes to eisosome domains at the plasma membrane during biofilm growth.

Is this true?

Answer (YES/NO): NO